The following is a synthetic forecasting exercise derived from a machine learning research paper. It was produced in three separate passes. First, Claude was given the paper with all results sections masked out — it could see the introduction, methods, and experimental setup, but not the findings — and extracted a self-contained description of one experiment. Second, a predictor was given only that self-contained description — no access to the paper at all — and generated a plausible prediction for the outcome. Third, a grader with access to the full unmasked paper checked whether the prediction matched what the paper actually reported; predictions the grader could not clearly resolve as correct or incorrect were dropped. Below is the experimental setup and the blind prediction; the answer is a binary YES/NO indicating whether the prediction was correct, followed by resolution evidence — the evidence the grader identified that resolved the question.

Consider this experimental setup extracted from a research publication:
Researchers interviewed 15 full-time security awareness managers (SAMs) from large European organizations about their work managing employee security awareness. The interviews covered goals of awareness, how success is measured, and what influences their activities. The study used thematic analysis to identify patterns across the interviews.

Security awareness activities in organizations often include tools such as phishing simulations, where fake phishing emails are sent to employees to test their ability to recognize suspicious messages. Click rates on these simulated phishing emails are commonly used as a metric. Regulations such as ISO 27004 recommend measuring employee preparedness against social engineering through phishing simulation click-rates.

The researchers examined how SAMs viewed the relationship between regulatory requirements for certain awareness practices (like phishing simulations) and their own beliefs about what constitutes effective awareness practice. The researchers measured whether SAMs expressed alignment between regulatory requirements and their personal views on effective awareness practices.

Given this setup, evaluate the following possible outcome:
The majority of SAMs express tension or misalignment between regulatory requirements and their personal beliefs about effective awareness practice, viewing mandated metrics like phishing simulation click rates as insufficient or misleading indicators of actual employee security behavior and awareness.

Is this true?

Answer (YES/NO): YES